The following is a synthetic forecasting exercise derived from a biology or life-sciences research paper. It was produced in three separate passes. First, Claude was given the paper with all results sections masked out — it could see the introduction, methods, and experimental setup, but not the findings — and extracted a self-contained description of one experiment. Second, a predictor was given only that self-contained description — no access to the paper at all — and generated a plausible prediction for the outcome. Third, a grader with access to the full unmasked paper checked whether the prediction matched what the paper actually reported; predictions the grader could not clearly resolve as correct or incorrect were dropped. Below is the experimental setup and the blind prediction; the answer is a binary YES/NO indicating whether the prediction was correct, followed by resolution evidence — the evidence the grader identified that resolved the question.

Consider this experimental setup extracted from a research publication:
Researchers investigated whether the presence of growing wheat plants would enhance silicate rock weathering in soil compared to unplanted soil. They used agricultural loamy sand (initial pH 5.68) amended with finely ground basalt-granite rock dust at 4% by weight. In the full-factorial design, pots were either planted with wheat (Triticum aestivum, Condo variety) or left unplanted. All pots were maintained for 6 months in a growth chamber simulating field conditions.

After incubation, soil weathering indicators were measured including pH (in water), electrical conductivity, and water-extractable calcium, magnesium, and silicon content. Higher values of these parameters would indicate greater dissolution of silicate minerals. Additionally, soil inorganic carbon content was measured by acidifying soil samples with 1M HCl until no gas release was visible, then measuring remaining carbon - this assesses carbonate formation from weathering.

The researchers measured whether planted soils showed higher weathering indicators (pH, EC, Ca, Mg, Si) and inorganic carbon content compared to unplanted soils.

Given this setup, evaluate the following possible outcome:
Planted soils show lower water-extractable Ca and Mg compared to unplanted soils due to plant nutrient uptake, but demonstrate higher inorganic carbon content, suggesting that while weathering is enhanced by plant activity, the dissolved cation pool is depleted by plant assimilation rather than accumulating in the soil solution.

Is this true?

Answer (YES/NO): NO